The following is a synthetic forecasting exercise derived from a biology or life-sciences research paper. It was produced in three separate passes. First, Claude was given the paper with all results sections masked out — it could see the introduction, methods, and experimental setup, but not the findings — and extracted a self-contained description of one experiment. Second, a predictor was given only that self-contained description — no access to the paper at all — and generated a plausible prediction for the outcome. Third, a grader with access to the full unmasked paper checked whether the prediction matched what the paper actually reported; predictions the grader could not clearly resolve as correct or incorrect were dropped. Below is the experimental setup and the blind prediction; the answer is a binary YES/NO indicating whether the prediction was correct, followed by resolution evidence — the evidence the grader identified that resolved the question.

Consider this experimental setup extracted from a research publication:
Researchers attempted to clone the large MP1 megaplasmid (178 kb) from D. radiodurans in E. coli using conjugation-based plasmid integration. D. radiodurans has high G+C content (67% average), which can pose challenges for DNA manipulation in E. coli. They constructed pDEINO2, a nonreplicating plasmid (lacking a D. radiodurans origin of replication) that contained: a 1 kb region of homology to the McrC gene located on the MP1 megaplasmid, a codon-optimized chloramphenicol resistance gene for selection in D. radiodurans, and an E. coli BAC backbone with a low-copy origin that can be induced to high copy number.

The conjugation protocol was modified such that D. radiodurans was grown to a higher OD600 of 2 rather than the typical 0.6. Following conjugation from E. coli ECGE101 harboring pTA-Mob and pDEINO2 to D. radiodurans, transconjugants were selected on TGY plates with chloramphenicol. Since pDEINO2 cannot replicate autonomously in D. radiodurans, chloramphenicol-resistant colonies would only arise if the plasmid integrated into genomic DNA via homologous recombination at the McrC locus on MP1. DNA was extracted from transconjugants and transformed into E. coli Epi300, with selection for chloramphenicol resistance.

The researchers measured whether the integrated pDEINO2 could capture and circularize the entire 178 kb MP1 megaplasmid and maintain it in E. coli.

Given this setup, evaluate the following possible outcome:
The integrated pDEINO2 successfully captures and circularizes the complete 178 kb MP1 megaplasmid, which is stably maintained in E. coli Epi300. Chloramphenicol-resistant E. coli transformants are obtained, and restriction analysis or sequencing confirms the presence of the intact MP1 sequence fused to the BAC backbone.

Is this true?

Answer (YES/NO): YES